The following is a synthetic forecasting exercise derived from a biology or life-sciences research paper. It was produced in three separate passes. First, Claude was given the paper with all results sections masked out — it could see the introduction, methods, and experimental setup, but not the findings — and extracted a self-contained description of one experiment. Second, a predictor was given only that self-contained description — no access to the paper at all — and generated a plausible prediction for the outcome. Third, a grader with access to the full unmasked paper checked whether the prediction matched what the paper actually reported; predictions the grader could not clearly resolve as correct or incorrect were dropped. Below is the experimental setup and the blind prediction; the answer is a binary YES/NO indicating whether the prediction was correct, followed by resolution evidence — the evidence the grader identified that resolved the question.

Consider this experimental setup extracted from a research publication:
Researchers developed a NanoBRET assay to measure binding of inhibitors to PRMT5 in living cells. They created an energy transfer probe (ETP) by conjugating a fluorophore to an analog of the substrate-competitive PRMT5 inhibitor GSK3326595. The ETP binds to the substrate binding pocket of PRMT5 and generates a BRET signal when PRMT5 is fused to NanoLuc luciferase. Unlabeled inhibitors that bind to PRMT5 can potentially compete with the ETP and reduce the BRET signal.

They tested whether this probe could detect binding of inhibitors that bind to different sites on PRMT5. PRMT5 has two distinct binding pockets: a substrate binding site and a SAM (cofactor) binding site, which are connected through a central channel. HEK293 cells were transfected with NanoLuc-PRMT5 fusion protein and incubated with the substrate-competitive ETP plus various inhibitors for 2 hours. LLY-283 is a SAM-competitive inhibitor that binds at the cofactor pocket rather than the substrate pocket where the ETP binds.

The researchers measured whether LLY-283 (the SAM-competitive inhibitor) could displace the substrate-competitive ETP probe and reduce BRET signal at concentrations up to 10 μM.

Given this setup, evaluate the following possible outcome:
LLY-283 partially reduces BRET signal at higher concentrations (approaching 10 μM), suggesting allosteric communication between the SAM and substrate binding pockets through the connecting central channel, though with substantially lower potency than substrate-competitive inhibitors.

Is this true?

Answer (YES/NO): NO